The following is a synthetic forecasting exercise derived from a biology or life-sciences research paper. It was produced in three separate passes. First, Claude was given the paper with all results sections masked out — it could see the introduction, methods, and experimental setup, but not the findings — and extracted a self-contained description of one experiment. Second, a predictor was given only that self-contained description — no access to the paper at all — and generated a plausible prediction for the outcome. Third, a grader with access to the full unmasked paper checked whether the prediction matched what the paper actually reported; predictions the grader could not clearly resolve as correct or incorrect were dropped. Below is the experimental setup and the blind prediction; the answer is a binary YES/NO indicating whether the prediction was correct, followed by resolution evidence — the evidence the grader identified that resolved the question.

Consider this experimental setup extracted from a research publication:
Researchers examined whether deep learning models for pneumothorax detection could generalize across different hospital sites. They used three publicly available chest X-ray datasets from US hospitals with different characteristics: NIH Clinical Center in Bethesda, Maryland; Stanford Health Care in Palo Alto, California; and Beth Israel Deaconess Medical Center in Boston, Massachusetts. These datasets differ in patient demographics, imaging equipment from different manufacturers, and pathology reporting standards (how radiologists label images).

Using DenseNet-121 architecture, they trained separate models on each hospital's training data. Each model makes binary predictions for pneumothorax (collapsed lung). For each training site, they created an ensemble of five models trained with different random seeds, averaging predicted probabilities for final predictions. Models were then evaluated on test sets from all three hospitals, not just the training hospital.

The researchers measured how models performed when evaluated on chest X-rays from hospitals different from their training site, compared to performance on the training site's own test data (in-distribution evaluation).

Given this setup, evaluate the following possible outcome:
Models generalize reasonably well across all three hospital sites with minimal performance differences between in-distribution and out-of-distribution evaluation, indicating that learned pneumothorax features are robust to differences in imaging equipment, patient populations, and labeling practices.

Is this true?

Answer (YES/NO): NO